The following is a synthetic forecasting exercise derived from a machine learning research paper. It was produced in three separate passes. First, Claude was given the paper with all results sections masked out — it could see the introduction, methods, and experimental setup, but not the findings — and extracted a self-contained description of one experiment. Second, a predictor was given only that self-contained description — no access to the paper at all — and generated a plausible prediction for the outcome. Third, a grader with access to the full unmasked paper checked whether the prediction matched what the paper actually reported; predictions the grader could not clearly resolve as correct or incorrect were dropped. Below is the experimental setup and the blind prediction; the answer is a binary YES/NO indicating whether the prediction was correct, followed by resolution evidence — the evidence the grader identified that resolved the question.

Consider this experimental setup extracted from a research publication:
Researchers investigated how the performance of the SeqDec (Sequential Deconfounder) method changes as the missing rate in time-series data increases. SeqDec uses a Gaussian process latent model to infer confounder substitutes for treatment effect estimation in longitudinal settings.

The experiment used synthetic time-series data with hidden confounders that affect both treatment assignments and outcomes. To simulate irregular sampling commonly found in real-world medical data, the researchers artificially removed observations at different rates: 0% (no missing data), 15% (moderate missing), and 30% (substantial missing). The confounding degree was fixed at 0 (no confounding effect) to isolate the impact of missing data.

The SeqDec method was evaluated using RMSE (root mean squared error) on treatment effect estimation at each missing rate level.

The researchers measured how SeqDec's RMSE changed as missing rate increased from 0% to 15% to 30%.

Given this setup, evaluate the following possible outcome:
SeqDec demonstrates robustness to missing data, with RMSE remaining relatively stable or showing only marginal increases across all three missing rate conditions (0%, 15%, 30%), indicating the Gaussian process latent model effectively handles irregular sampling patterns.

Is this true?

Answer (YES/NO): NO